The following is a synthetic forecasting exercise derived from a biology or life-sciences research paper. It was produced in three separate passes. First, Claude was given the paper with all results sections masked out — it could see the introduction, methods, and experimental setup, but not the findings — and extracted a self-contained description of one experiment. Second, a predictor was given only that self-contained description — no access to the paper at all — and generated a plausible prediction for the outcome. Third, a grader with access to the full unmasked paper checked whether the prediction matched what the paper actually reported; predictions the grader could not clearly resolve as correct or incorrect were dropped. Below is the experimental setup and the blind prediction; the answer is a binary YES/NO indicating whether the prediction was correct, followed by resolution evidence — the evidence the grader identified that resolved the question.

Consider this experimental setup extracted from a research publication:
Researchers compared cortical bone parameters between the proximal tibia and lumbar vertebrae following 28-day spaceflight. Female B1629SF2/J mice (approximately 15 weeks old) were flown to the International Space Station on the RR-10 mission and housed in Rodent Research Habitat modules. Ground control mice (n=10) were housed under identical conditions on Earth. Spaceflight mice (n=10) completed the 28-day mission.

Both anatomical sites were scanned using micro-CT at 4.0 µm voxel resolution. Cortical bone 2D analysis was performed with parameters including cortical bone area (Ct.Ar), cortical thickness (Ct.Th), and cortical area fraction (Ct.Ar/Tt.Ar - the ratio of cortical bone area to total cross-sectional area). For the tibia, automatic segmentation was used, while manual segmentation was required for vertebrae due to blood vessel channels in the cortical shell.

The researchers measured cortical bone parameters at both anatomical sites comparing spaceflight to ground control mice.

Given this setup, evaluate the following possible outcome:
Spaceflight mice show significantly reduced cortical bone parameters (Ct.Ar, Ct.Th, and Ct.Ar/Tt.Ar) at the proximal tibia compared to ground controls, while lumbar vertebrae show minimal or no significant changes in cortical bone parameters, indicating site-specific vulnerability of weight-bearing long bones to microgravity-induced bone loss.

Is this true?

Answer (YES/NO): YES